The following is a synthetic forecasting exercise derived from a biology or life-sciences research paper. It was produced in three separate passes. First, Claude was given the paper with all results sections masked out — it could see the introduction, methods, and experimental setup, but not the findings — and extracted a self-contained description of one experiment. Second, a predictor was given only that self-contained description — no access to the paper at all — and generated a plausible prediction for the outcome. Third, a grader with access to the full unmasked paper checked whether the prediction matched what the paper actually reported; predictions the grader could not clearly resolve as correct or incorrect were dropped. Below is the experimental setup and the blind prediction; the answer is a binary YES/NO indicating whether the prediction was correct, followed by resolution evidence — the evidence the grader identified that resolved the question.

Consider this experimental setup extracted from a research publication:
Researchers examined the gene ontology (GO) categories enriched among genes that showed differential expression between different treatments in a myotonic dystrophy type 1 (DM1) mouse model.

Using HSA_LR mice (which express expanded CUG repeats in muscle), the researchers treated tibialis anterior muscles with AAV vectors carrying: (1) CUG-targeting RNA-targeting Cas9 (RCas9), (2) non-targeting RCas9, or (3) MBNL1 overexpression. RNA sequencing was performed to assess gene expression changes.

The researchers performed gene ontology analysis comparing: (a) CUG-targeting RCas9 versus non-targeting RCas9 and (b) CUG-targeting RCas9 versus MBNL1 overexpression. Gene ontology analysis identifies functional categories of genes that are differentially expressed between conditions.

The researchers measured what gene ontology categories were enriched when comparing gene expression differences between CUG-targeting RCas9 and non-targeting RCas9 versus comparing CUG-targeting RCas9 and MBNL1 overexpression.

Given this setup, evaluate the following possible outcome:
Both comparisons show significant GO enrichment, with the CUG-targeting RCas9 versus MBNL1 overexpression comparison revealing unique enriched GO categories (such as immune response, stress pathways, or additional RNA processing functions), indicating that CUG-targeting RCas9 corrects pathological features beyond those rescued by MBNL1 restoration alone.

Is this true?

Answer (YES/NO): NO